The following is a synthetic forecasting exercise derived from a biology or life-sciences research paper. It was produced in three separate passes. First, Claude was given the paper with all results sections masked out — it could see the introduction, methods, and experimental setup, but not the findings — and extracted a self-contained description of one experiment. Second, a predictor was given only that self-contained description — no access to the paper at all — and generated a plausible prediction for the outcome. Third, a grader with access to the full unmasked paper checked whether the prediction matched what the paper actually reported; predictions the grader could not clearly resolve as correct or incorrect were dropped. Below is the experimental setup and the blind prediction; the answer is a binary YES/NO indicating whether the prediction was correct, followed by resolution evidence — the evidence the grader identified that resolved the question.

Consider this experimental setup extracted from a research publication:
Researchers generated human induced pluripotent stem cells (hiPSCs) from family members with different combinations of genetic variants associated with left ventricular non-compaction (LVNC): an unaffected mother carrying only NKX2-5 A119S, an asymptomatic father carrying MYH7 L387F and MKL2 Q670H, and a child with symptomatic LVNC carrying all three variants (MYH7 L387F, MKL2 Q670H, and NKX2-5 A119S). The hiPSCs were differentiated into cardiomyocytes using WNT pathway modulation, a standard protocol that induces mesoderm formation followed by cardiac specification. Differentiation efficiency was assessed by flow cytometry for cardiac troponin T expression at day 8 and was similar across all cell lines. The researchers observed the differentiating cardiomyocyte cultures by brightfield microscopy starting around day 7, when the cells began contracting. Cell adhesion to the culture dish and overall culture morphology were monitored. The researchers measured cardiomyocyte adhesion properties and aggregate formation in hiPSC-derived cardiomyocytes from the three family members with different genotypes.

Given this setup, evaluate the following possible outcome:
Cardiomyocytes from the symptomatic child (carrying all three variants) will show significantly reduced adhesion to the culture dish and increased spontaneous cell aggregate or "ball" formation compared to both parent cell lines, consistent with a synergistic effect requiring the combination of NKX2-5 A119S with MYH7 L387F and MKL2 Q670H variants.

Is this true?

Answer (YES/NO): YES